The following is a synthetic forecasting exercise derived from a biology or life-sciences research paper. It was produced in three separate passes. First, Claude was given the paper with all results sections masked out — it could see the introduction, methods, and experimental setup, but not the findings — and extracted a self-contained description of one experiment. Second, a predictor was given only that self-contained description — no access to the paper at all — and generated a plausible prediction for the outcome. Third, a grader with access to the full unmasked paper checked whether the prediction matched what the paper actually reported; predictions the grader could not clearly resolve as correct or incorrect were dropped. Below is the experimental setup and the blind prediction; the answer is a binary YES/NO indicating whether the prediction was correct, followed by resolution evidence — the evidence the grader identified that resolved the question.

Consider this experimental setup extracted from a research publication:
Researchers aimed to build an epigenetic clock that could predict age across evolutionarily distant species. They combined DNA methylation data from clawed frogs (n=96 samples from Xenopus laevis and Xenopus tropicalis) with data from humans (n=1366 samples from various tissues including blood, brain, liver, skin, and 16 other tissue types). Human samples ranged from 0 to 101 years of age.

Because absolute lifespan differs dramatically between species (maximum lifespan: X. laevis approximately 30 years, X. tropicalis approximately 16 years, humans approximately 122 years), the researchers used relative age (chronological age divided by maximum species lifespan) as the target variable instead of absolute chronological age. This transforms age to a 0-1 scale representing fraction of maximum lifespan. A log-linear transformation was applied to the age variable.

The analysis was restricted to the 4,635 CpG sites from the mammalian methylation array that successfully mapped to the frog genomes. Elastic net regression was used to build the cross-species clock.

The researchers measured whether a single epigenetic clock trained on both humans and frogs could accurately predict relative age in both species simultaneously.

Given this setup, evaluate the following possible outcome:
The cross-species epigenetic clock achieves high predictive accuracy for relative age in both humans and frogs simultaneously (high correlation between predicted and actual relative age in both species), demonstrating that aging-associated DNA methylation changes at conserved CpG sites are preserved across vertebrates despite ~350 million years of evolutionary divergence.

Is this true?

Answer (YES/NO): YES